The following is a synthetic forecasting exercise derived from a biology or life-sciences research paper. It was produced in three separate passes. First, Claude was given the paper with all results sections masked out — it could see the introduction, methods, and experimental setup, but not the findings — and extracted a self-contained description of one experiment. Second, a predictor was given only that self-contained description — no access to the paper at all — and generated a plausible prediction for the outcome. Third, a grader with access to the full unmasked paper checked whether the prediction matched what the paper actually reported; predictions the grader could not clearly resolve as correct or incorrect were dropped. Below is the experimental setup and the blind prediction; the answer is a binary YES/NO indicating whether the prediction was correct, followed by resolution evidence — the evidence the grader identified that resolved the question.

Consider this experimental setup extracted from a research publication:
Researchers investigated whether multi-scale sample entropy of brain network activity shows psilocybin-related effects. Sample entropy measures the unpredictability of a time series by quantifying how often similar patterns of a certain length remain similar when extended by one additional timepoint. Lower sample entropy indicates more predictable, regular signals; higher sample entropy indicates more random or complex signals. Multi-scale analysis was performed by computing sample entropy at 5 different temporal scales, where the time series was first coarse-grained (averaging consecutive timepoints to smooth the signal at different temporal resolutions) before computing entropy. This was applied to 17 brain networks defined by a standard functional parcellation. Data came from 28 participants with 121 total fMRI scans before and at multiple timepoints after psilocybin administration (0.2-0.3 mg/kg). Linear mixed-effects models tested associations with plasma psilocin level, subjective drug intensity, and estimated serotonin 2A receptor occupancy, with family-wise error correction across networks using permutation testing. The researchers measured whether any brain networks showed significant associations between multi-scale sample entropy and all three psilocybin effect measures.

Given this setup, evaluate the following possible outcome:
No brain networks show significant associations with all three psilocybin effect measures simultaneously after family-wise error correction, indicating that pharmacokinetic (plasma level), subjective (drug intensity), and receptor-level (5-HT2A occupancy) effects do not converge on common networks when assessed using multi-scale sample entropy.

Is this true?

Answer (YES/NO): NO